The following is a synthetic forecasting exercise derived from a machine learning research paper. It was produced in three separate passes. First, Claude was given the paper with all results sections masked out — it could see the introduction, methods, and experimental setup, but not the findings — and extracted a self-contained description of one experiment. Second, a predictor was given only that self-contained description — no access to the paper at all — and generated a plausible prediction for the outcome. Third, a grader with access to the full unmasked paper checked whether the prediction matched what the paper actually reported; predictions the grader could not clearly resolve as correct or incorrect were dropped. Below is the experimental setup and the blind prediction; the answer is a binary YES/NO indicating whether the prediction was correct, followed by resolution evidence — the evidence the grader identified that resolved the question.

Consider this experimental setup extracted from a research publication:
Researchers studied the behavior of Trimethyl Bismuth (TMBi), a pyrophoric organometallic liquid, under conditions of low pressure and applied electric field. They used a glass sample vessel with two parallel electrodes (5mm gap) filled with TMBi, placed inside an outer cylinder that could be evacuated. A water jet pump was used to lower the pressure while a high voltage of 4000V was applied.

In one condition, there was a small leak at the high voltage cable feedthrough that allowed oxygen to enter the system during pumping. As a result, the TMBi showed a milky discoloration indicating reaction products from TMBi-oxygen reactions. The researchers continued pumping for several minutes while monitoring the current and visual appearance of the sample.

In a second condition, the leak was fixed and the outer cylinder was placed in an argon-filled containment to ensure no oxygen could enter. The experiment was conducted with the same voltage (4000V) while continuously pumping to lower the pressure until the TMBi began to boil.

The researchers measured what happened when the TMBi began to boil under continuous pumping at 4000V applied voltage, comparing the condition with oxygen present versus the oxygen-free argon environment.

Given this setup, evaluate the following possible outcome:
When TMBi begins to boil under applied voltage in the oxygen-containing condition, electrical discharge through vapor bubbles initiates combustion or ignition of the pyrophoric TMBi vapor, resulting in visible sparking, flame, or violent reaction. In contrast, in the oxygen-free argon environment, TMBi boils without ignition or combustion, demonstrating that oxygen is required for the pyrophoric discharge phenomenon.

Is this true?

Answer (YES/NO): YES